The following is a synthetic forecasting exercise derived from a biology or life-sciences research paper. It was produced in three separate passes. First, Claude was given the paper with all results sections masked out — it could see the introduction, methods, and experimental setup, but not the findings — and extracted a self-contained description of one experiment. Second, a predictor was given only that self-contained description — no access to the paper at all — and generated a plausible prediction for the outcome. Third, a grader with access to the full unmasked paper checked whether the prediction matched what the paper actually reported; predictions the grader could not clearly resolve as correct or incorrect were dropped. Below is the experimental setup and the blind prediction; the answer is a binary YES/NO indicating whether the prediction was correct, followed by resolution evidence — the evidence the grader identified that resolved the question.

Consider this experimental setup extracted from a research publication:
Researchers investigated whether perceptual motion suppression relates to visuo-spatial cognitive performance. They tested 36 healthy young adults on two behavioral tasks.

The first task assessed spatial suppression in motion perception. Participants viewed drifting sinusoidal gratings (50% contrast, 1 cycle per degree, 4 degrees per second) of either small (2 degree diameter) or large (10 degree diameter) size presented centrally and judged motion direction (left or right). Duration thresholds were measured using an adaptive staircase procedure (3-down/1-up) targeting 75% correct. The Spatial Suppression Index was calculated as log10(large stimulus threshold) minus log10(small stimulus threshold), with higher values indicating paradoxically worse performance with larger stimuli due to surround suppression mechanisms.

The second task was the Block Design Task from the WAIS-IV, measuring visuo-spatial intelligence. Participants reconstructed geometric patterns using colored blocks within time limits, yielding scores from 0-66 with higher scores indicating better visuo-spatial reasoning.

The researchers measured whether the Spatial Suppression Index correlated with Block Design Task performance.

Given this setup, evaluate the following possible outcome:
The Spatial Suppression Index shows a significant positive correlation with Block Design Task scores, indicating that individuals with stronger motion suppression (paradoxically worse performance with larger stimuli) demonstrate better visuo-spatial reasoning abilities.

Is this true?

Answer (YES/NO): YES